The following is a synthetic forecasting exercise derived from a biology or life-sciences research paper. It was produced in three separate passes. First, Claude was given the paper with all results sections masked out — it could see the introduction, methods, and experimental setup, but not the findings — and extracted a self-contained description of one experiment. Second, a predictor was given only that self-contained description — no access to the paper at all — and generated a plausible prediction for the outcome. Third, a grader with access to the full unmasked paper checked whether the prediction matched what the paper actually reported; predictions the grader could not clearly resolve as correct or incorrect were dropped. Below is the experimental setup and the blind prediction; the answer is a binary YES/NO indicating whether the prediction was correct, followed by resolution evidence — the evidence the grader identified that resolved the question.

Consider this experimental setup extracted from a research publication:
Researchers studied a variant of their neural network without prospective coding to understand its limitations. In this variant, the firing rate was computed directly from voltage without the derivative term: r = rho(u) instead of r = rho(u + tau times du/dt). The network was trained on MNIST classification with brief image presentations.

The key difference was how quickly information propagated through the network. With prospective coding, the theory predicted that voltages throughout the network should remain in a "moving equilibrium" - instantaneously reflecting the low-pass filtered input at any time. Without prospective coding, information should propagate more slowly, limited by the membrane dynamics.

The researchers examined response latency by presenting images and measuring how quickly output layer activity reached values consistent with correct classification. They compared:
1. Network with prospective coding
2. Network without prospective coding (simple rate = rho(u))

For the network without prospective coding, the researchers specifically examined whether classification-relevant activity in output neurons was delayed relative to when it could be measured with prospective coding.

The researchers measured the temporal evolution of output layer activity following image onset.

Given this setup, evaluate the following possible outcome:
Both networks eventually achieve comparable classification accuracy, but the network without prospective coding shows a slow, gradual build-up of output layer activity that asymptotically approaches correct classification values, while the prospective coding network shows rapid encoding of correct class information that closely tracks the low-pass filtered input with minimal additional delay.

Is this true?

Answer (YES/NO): NO